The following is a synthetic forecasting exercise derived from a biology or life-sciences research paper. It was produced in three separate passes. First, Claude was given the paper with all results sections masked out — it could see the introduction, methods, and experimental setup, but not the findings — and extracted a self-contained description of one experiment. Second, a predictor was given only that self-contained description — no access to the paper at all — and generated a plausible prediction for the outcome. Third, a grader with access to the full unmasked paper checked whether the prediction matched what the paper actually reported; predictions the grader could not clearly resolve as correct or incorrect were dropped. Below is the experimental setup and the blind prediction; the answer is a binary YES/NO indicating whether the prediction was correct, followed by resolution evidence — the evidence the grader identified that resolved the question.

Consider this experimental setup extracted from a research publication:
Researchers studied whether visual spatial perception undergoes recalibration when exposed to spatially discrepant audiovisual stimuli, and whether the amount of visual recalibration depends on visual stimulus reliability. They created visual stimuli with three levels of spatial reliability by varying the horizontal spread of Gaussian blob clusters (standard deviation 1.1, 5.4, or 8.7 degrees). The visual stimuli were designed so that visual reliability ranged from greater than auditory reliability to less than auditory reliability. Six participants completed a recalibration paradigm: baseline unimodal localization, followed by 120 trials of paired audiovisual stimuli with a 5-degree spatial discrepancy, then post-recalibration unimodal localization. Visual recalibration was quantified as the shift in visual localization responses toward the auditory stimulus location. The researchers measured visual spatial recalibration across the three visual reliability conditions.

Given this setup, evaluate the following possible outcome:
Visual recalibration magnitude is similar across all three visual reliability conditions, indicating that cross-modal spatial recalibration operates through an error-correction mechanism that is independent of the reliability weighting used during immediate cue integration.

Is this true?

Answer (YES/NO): NO